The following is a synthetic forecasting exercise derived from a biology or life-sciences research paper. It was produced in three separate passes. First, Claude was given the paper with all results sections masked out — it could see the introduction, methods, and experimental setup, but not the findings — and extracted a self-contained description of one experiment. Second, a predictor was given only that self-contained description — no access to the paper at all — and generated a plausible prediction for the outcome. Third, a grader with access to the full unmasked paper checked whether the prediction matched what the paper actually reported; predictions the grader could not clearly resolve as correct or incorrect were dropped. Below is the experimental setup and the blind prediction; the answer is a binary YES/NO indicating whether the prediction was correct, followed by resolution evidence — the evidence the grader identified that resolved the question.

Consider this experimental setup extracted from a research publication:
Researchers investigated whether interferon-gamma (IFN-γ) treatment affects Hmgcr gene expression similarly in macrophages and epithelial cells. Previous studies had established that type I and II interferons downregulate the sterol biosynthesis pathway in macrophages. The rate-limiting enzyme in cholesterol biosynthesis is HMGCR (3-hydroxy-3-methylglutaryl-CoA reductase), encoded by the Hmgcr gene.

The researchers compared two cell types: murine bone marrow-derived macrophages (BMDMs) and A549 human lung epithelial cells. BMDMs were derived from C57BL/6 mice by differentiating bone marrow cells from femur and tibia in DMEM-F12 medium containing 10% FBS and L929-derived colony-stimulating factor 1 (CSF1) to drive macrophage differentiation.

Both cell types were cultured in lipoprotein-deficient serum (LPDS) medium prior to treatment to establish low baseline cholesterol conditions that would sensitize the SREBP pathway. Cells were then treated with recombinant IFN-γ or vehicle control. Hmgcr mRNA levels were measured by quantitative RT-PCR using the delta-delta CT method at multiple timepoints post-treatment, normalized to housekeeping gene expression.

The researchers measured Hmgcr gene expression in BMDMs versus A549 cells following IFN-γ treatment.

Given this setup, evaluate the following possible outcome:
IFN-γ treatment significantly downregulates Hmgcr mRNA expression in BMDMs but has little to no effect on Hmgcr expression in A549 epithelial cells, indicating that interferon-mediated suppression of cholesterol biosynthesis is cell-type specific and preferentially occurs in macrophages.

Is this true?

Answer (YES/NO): NO